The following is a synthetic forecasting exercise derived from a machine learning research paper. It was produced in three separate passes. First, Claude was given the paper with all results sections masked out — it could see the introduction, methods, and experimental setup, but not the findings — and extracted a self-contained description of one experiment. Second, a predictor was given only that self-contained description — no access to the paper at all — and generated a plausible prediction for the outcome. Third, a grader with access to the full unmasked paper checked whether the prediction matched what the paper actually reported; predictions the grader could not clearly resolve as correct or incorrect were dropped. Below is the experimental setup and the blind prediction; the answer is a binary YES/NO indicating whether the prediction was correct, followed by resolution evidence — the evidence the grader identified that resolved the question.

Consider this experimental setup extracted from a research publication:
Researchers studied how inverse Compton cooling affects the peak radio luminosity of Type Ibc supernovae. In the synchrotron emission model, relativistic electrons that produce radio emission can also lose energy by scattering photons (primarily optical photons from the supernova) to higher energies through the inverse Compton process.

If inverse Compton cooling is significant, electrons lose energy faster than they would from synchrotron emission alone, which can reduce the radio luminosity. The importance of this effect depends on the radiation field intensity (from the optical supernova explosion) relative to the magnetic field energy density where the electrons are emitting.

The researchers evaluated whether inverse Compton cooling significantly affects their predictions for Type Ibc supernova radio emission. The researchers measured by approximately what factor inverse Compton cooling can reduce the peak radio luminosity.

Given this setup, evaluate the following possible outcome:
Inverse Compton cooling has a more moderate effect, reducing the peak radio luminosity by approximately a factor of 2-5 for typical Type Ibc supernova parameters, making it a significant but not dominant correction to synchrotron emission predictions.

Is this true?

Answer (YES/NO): YES